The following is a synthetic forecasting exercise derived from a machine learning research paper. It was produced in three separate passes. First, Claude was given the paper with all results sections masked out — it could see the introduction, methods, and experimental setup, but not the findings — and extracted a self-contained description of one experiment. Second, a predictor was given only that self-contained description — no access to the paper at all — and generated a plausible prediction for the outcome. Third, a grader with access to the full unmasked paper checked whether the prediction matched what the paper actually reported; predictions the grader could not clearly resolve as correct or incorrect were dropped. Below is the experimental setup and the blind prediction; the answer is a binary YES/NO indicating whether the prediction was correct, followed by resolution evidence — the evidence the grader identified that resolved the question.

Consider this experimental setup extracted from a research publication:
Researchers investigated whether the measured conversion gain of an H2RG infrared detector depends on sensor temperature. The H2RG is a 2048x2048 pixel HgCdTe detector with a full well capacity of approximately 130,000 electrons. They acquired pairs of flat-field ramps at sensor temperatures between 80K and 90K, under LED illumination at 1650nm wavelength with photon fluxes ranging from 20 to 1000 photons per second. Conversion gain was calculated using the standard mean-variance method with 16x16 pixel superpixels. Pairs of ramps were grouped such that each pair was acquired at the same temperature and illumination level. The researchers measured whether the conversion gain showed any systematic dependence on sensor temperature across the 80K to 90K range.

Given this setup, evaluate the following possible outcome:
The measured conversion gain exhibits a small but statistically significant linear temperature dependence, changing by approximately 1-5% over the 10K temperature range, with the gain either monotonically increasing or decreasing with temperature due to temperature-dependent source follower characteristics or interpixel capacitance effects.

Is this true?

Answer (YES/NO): NO